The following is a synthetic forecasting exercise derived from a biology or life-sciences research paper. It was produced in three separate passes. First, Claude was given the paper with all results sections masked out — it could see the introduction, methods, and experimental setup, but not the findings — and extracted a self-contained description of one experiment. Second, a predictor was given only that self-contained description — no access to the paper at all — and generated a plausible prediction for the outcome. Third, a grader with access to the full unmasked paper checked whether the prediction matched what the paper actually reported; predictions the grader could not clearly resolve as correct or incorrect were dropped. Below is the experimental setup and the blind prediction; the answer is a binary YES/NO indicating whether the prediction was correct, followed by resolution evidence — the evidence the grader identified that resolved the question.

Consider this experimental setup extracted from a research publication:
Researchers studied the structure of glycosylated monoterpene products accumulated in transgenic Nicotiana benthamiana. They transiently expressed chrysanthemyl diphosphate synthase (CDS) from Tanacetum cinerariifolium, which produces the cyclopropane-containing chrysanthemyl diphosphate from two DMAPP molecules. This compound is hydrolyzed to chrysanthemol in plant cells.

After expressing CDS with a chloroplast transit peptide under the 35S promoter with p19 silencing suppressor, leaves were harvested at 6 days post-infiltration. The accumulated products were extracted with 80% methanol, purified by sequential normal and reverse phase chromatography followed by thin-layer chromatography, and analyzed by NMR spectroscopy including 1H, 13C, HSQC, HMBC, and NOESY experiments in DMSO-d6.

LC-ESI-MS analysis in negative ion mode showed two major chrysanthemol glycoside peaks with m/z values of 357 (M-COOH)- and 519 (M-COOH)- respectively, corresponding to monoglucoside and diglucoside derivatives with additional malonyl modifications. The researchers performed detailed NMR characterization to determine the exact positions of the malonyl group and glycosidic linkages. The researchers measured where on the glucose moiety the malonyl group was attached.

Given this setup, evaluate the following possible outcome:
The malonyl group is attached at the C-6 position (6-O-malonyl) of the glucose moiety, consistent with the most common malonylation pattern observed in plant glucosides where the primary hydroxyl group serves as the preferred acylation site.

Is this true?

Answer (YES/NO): YES